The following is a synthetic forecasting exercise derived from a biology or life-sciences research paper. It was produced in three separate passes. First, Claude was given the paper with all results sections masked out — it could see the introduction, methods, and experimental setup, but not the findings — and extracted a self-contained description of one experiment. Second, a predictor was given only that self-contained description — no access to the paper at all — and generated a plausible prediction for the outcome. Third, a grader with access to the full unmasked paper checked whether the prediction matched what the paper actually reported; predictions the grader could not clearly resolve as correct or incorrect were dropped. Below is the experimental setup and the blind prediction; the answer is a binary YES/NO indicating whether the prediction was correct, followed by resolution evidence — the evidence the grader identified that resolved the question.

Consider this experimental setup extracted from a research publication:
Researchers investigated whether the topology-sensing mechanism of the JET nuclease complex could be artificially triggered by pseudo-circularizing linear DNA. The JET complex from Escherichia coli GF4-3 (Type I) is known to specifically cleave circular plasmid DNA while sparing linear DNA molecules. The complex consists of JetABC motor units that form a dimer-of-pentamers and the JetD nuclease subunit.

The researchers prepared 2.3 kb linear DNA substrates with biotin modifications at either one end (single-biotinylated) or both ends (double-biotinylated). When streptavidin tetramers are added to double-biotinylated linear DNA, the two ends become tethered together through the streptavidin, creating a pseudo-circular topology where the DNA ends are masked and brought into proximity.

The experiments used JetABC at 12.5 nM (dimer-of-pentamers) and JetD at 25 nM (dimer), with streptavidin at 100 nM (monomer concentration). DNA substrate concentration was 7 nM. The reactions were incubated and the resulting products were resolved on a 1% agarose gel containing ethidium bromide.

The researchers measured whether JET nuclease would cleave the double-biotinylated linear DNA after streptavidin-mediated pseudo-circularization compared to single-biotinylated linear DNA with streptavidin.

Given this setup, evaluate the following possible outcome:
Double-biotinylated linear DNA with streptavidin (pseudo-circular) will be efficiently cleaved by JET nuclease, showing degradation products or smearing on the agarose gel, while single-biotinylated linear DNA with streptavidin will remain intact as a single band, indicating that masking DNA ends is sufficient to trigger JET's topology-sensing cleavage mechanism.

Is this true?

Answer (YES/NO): NO